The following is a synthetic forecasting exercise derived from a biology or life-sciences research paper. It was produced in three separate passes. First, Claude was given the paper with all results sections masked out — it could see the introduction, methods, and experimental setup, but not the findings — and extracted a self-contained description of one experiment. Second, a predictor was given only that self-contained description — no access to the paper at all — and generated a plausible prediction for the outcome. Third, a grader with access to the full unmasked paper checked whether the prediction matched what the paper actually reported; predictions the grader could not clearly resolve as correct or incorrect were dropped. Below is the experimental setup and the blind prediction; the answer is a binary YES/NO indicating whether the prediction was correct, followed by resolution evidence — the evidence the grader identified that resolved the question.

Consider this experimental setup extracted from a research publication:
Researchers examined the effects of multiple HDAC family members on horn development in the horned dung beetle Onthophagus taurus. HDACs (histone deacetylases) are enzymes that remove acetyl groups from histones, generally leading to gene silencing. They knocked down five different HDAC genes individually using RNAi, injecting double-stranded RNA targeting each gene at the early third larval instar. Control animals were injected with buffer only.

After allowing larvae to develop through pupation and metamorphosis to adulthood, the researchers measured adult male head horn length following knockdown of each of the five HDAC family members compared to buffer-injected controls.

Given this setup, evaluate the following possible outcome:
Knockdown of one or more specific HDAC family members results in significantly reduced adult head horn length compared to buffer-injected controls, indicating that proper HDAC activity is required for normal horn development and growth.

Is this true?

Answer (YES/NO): YES